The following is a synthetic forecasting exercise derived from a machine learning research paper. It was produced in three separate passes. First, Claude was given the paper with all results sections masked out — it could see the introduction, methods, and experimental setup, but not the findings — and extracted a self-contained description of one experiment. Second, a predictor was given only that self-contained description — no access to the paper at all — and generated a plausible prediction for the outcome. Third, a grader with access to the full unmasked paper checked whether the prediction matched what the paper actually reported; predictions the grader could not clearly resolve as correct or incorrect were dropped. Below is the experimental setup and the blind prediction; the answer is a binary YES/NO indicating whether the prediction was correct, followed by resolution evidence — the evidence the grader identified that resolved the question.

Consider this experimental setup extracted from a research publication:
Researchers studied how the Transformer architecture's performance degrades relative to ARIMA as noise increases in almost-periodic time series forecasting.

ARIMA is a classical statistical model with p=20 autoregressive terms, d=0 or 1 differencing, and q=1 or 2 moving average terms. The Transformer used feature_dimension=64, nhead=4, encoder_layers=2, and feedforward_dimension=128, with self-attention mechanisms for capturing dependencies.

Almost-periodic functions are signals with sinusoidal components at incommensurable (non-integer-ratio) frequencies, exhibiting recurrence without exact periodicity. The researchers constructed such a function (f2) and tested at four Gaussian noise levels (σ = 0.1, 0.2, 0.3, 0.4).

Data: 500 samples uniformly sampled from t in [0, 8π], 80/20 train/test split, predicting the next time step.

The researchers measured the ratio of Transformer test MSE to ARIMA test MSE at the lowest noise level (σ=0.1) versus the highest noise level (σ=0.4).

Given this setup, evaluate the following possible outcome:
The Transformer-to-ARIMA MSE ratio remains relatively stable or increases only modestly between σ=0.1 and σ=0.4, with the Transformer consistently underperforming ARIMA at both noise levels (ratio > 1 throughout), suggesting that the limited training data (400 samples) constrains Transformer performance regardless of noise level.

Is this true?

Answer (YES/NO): NO